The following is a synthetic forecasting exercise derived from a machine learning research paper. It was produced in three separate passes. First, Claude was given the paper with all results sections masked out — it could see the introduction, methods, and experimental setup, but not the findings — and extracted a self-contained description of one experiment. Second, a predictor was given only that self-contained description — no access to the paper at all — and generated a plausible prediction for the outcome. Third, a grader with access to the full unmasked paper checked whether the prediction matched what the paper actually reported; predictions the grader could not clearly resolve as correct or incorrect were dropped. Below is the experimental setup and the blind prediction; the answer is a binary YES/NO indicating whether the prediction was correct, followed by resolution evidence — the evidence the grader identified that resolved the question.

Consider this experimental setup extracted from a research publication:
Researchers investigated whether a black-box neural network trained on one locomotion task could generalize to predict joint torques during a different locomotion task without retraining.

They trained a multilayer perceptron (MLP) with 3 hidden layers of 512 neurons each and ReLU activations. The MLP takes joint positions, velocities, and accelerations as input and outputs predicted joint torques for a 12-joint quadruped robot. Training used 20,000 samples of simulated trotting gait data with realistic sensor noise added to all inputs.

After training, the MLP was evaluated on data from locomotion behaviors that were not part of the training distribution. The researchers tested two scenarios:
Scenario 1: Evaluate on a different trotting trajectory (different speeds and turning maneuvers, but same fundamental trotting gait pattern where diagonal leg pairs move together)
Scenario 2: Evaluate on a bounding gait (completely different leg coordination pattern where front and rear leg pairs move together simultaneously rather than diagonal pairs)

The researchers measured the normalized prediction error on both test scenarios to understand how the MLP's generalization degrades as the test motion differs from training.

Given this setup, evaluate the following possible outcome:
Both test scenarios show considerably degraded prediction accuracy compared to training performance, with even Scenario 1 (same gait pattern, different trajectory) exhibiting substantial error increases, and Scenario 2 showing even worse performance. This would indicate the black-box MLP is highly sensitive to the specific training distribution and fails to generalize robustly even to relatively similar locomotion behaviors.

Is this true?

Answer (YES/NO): YES